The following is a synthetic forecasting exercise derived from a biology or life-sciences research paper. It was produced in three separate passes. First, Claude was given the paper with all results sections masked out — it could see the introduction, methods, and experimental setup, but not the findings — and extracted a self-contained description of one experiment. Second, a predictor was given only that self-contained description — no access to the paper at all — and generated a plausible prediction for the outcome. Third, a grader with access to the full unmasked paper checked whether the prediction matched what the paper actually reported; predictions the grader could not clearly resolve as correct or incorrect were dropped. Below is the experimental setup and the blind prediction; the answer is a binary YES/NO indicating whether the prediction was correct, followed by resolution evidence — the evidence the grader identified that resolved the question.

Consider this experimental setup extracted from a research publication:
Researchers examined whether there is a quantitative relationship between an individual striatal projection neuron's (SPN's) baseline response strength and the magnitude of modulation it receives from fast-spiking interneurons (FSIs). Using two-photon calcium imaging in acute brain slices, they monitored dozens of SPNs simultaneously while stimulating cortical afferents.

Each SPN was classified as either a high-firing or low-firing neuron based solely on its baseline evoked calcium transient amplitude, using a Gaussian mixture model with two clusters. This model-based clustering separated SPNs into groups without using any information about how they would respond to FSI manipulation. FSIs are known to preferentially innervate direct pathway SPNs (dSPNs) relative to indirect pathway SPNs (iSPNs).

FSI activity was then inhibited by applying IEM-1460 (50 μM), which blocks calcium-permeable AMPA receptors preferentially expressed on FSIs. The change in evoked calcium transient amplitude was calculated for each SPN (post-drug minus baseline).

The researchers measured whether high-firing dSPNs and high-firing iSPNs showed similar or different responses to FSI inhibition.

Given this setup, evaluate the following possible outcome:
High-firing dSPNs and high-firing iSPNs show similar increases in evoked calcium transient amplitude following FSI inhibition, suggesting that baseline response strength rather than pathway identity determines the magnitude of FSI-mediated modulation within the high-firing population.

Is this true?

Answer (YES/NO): NO